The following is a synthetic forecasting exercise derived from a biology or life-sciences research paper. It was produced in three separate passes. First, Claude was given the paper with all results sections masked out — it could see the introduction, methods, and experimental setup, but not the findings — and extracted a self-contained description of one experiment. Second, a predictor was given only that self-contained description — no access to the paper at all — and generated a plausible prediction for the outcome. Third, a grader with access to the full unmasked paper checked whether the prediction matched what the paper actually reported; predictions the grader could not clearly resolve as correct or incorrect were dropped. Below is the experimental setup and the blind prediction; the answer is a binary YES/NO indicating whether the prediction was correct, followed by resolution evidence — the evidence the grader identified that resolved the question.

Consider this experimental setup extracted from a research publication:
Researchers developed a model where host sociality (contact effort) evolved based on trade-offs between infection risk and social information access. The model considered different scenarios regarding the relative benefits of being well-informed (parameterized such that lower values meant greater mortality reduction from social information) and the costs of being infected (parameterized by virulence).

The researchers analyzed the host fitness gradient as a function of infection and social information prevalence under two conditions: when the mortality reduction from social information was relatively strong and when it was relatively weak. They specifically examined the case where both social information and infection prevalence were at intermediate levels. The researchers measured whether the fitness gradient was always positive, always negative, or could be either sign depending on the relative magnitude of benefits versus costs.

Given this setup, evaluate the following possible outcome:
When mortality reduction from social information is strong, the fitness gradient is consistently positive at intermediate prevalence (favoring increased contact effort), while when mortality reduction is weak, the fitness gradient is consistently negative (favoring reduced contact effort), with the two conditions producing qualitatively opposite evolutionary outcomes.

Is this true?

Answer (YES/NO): YES